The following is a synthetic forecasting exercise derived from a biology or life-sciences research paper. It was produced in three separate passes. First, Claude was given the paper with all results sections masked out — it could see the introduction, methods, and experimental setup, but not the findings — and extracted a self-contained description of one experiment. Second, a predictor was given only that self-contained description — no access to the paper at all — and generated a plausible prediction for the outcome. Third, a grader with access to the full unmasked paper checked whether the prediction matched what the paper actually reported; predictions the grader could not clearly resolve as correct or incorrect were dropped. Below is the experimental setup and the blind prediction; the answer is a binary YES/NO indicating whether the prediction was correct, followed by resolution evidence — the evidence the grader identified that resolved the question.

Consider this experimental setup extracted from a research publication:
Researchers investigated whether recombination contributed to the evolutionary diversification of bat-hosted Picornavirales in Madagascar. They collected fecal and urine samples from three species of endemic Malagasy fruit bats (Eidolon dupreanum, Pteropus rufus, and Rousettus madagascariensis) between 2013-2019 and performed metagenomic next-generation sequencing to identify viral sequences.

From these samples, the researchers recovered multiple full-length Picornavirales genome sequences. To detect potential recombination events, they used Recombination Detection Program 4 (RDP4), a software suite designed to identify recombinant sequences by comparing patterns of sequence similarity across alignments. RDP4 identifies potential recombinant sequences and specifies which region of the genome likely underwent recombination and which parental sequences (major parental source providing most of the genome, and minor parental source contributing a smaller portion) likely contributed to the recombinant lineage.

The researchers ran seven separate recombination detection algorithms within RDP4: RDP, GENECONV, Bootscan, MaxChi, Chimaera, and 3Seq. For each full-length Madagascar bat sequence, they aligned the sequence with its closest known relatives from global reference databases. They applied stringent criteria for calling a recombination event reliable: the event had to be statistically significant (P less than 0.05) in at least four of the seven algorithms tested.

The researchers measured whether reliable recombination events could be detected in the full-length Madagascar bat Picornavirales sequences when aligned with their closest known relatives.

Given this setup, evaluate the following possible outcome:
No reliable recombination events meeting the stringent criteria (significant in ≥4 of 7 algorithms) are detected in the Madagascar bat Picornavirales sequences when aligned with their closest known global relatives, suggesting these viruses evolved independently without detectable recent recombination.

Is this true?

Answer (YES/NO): NO